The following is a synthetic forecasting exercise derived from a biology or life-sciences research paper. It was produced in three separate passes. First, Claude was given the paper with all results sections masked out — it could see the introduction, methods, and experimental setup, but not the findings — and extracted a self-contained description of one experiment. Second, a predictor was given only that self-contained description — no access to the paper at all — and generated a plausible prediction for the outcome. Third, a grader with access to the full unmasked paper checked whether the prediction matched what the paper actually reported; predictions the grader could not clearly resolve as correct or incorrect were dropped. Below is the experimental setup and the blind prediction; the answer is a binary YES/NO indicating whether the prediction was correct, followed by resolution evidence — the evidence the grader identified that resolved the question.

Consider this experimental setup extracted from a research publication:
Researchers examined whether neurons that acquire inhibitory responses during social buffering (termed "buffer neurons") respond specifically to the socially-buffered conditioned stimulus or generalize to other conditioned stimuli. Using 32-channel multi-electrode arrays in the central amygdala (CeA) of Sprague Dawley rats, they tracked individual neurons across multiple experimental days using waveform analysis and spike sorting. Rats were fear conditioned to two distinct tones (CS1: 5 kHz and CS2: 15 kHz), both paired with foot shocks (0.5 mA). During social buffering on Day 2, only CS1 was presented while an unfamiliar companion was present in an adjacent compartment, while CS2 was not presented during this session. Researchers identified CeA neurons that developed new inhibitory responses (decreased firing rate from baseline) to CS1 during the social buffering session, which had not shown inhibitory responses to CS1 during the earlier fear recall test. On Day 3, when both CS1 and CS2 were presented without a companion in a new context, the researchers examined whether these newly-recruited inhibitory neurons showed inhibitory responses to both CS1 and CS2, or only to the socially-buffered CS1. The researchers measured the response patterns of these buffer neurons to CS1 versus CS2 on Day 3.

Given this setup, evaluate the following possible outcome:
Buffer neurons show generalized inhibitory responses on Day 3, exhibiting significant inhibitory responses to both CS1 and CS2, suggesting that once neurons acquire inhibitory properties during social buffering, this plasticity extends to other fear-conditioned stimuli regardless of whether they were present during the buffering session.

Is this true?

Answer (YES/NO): NO